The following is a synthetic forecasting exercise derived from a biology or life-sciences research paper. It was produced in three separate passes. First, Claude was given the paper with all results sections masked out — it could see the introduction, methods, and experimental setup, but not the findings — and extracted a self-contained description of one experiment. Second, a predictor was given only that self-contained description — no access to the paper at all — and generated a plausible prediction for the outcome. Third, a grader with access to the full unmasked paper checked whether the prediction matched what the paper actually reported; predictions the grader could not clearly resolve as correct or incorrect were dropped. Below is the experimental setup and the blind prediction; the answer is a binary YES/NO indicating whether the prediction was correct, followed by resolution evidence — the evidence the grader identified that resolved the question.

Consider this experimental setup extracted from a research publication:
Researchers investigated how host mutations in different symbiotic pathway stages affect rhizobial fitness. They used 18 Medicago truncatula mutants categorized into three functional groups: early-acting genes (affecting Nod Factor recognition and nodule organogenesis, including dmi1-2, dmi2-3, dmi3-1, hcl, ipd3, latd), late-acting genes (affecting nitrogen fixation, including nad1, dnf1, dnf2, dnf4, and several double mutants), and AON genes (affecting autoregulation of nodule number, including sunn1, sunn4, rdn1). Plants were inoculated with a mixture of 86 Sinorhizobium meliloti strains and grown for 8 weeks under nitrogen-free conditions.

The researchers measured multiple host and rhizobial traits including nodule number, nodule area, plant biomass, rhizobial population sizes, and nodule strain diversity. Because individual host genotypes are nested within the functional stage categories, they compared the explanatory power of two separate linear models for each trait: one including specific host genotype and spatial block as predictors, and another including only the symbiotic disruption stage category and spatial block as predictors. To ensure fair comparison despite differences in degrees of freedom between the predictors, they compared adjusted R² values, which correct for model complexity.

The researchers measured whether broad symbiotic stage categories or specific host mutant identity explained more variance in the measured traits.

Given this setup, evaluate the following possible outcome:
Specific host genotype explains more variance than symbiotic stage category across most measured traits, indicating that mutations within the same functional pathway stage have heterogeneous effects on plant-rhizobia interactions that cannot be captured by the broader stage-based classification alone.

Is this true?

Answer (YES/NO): YES